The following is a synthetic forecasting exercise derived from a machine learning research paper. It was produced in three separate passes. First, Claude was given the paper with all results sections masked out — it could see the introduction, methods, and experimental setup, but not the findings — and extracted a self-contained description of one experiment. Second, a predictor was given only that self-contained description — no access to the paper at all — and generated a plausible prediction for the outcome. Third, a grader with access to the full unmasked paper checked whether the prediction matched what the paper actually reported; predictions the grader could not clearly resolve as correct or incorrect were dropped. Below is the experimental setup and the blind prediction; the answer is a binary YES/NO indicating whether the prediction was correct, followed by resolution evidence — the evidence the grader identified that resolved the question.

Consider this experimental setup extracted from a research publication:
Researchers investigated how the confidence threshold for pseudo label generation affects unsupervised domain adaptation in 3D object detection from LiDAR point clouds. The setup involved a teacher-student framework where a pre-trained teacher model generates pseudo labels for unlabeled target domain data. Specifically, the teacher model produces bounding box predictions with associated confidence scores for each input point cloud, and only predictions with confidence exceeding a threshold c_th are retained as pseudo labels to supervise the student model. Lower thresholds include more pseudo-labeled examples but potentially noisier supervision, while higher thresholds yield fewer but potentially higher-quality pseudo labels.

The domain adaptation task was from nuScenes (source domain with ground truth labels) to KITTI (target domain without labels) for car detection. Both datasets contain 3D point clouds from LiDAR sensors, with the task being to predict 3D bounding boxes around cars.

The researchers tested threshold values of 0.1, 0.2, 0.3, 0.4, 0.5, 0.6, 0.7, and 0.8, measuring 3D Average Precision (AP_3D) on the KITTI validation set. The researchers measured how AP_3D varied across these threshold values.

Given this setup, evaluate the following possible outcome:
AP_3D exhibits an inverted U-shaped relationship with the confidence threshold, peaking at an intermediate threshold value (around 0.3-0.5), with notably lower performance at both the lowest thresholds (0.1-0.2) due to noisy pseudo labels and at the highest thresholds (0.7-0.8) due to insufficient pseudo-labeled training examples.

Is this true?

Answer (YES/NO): NO